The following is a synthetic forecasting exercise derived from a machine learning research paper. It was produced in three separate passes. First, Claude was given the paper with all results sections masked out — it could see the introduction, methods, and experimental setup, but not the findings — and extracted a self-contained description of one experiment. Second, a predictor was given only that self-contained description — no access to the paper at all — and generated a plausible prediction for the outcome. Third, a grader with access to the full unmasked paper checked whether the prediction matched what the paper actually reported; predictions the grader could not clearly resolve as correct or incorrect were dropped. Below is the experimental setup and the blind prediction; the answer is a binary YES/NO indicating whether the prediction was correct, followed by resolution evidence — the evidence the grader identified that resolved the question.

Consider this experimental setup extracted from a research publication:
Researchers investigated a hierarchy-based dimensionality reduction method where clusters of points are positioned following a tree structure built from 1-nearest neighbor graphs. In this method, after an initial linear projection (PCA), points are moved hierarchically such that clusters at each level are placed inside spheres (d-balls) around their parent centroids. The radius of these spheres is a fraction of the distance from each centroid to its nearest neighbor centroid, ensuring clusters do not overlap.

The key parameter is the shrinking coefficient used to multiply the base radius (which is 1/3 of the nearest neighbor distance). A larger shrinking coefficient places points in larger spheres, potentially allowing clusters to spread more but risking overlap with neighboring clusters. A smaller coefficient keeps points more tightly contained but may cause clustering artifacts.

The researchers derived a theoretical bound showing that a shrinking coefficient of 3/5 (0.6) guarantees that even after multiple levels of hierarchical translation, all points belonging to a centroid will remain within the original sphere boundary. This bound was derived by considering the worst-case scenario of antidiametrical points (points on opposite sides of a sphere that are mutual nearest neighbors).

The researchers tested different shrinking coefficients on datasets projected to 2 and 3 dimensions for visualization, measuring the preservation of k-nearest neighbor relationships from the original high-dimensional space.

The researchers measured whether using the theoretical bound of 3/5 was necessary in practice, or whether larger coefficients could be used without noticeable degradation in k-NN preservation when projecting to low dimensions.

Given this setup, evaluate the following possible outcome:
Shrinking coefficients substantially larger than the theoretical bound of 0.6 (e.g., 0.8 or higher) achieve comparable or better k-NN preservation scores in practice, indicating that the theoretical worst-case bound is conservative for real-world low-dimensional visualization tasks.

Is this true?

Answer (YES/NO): YES